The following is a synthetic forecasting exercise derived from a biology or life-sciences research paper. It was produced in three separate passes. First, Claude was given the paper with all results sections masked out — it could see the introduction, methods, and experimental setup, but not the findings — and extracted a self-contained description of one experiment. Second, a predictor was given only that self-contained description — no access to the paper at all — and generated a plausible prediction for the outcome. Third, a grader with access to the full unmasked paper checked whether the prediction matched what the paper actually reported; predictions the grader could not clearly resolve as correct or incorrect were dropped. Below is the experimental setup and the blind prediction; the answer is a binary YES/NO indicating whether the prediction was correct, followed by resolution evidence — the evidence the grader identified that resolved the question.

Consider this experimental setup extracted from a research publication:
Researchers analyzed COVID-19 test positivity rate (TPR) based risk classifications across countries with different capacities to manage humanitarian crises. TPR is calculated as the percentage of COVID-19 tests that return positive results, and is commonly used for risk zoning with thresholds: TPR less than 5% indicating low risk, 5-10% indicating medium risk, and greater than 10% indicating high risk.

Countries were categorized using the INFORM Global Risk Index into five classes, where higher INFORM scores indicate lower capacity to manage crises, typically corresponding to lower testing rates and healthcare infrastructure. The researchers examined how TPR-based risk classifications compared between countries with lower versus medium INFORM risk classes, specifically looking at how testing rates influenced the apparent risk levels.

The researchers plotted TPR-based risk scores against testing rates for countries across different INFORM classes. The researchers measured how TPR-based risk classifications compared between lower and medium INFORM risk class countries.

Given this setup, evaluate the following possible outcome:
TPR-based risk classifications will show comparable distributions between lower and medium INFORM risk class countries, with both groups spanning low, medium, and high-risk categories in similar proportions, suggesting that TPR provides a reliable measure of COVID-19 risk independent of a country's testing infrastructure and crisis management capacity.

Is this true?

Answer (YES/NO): NO